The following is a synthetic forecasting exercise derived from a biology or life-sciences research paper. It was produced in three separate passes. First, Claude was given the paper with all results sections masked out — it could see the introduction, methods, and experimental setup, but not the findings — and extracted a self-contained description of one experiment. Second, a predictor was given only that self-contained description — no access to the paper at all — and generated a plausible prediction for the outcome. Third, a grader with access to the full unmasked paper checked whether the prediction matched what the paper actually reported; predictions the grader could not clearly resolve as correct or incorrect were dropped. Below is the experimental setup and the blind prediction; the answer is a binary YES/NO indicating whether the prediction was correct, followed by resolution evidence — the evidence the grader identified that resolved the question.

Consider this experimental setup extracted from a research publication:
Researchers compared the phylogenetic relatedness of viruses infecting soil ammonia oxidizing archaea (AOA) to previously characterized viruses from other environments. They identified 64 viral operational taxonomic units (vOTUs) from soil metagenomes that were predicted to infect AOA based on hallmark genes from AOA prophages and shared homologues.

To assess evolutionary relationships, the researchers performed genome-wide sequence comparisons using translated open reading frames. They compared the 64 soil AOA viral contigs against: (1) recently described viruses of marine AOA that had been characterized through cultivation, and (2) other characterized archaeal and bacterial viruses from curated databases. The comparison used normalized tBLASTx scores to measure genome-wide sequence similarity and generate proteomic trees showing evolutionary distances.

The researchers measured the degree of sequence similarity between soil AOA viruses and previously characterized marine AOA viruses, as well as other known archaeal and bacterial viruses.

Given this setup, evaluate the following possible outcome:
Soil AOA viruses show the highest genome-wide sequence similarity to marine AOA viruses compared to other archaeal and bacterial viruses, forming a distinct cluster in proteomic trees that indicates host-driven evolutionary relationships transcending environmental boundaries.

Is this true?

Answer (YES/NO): NO